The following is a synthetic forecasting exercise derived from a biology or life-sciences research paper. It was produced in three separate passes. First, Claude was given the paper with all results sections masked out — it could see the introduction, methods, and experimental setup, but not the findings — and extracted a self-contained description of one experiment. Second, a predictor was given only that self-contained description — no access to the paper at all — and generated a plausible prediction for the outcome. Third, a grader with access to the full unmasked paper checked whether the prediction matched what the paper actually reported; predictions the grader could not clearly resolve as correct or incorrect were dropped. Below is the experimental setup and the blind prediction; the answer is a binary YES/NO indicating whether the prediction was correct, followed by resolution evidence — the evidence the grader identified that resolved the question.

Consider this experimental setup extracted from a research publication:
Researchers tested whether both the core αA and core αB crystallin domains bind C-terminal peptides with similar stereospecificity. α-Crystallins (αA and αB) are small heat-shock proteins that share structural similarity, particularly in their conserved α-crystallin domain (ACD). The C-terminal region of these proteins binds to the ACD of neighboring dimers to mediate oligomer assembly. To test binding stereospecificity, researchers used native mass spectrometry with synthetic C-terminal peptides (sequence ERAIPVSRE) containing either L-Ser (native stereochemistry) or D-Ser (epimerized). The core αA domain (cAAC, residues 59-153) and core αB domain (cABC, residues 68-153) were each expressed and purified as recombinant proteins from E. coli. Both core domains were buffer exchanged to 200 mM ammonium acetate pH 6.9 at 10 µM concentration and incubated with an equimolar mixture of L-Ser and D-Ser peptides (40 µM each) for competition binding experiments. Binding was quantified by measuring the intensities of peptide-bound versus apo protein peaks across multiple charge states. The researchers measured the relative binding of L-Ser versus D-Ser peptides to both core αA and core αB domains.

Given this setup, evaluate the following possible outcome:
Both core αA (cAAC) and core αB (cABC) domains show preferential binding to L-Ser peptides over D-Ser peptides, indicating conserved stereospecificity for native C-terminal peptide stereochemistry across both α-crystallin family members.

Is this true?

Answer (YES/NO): YES